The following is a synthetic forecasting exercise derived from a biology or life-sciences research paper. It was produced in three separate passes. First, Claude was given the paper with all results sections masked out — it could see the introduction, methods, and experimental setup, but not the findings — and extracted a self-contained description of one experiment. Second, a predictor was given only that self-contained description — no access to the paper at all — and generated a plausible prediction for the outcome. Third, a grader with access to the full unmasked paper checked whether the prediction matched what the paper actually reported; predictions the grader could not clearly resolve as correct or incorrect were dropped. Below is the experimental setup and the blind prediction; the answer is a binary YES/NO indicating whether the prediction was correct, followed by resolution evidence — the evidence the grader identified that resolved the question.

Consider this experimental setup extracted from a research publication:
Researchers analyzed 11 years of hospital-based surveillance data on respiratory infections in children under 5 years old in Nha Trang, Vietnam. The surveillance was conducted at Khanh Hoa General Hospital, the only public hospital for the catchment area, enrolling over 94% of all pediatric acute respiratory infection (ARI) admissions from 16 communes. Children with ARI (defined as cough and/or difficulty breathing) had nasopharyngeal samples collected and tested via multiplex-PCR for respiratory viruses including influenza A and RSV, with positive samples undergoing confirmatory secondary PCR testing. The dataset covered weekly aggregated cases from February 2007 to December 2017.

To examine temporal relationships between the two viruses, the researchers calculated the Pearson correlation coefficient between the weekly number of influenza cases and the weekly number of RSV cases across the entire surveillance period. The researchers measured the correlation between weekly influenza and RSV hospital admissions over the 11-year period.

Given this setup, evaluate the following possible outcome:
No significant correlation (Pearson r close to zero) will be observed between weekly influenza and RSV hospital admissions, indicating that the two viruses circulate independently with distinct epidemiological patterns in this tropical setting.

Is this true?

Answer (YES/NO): YES